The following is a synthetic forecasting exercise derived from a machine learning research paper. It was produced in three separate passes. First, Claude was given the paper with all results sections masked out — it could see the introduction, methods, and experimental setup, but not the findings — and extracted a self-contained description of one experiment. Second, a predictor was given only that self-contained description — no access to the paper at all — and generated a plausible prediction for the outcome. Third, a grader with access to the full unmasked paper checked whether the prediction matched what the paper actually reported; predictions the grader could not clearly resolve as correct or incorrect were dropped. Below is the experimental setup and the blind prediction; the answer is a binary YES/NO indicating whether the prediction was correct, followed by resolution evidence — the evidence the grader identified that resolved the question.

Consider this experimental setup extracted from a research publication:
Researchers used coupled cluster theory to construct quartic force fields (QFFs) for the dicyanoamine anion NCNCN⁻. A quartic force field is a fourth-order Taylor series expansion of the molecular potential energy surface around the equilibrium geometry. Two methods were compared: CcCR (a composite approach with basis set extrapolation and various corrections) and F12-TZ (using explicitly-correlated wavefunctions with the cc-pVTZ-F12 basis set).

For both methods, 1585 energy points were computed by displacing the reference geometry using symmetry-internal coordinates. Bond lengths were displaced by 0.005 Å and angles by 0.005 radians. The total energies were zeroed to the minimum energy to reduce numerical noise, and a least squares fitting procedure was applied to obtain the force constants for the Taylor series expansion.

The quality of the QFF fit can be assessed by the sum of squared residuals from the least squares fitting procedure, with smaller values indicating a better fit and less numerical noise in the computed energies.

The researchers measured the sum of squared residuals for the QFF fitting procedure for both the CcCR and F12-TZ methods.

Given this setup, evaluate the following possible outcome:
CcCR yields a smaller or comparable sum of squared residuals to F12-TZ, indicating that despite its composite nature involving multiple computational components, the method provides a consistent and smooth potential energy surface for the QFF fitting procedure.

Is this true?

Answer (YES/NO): NO